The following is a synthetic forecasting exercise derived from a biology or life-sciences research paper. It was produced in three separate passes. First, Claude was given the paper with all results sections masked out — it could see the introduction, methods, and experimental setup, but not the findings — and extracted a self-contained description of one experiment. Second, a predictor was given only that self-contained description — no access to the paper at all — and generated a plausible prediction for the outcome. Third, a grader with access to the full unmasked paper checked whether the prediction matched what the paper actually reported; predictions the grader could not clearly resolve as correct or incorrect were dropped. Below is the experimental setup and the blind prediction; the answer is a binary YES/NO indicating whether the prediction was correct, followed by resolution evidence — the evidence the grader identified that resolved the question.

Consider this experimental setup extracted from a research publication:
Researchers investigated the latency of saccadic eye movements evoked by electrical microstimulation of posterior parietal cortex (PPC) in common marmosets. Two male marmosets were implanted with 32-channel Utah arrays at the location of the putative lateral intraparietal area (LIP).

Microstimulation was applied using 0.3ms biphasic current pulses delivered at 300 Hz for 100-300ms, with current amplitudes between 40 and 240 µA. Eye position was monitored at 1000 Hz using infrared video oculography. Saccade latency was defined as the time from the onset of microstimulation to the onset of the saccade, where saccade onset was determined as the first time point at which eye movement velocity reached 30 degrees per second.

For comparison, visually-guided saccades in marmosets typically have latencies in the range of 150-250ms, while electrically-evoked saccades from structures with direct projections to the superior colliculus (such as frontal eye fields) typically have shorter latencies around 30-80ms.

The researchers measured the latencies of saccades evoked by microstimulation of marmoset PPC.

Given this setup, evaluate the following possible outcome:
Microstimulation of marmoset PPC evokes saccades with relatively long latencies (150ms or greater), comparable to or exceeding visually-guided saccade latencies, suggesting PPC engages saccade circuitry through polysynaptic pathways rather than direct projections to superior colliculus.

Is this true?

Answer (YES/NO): NO